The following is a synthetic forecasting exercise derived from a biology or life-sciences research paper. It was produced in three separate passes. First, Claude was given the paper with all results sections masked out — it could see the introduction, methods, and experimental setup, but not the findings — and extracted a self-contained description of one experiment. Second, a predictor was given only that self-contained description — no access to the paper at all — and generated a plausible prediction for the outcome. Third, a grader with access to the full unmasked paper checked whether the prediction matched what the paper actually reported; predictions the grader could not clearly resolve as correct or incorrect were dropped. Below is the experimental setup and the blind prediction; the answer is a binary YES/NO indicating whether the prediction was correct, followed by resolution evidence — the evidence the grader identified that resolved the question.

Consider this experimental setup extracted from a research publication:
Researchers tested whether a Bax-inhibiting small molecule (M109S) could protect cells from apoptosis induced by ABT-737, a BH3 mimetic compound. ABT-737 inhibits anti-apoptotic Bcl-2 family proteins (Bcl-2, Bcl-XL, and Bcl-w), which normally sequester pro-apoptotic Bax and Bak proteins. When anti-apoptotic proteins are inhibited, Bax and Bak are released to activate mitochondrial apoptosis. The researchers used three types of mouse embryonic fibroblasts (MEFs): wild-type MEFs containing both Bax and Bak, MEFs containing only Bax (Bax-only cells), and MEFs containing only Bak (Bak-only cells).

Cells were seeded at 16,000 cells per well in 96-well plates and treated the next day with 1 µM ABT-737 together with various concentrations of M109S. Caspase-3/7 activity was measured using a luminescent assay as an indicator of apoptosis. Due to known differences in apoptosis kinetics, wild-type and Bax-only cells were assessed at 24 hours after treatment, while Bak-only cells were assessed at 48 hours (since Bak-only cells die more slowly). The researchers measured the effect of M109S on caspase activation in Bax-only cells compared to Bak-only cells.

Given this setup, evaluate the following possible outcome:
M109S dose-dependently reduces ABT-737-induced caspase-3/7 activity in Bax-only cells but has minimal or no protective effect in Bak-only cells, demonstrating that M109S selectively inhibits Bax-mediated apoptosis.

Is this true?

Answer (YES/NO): NO